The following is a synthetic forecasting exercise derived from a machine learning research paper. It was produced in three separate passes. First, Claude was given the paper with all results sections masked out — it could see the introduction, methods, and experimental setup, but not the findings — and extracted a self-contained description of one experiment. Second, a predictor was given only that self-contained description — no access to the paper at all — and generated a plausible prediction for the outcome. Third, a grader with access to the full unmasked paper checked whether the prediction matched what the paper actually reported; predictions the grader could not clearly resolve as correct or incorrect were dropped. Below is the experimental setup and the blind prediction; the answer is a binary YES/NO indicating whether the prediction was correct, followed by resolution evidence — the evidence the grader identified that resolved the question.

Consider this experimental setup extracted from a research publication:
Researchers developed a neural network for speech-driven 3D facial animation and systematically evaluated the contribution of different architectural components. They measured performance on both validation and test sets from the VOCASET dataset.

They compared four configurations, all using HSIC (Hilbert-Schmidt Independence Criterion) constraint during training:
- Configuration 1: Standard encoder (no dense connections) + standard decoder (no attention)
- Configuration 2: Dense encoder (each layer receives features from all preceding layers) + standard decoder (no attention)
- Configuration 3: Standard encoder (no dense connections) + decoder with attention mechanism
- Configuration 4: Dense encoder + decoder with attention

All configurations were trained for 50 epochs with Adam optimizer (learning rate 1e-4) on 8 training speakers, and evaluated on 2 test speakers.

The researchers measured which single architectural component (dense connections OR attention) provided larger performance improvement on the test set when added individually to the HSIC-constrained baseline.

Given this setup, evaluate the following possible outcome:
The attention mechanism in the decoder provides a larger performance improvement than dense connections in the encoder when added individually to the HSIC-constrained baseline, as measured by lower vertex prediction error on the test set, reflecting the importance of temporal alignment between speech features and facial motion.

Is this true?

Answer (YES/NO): YES